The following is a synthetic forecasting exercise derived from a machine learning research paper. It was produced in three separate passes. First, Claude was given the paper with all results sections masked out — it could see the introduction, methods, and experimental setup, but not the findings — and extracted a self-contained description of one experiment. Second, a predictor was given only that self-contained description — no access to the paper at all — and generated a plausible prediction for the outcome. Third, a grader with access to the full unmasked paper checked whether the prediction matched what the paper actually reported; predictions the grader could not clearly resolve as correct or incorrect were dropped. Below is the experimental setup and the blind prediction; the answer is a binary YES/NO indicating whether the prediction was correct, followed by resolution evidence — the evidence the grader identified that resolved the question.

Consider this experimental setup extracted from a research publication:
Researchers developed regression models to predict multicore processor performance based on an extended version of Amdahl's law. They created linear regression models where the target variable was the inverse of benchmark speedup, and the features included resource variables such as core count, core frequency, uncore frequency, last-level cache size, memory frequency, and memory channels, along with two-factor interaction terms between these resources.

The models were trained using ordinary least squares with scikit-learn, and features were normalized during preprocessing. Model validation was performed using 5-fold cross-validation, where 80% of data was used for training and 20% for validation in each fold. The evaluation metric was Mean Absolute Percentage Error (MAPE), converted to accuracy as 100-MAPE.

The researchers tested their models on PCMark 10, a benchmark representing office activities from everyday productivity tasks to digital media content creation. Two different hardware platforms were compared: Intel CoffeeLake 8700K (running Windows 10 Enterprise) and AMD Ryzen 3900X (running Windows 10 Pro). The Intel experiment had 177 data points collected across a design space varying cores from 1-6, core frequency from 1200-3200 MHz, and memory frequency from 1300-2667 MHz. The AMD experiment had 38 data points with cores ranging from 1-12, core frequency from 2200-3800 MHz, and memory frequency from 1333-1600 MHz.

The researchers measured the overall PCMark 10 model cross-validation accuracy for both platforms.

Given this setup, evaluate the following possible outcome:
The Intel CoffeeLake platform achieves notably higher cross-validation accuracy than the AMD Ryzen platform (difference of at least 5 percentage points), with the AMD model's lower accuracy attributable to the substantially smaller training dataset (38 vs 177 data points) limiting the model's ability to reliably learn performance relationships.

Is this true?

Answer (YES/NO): NO